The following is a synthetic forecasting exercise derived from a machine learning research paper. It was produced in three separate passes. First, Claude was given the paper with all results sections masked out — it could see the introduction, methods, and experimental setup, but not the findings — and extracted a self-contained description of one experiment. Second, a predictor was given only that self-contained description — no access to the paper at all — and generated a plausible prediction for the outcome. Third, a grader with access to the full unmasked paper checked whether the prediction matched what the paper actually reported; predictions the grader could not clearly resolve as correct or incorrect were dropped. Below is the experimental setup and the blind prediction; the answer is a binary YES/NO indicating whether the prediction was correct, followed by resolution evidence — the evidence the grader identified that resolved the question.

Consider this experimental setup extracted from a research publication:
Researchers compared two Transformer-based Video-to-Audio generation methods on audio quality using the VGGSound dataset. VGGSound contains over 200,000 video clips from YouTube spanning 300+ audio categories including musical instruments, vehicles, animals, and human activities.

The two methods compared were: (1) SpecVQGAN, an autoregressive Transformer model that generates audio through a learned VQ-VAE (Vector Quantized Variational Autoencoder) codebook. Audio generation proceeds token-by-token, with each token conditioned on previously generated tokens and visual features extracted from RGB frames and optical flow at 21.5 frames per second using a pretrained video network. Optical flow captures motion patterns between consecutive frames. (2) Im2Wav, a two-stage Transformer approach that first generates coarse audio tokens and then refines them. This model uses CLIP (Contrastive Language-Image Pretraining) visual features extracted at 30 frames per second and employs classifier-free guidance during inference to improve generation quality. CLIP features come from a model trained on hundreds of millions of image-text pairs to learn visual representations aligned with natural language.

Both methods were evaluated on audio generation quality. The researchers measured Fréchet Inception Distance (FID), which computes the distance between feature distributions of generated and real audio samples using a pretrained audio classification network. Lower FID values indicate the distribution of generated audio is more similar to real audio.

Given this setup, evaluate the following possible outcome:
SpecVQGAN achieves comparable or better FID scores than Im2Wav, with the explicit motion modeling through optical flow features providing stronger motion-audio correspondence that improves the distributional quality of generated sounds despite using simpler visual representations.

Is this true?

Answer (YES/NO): YES